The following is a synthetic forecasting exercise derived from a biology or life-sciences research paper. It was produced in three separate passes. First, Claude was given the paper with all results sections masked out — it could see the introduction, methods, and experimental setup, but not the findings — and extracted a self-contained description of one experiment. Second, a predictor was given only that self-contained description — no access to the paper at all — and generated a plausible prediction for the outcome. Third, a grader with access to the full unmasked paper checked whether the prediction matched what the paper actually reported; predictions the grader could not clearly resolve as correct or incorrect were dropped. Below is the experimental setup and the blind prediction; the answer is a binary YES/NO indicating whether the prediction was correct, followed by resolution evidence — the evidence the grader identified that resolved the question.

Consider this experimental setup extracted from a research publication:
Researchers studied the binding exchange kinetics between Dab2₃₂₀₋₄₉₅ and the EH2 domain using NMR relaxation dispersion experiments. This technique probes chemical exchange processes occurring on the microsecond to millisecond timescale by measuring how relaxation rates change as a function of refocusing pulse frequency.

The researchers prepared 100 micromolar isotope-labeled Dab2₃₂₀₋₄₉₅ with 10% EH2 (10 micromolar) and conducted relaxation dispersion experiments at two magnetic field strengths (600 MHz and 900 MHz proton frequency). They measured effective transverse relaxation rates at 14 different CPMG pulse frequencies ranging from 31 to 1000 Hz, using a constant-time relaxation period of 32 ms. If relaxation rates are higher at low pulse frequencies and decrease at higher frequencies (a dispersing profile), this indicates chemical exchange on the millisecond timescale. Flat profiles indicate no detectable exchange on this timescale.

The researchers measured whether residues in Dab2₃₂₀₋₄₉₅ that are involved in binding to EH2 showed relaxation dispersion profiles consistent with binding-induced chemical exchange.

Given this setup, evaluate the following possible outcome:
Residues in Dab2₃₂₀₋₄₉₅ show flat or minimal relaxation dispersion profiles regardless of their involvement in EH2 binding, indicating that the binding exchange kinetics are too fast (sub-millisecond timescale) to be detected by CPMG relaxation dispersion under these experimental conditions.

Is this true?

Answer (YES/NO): NO